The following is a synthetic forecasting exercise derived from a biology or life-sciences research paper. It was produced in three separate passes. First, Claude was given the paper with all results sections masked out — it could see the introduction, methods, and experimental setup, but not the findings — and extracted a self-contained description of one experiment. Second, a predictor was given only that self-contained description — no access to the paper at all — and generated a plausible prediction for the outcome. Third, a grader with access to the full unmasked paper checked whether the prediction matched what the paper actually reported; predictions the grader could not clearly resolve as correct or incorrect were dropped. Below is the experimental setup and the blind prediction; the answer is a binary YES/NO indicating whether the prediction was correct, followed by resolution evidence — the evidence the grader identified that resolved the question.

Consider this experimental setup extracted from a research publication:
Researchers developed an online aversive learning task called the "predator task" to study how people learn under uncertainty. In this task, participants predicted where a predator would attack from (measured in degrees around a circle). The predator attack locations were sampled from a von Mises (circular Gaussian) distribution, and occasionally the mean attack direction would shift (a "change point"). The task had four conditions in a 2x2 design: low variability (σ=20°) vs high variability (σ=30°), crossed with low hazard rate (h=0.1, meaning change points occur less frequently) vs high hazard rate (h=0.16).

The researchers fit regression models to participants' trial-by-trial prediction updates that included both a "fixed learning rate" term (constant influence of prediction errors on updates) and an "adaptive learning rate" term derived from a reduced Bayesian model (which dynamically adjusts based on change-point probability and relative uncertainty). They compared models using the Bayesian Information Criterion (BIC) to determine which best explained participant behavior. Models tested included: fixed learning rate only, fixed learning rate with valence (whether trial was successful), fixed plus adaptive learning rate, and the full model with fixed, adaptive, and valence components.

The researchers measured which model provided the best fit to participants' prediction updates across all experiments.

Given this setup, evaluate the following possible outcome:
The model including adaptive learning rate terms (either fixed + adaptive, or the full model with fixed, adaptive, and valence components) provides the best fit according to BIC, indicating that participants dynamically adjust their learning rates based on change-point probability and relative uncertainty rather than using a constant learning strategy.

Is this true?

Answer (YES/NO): YES